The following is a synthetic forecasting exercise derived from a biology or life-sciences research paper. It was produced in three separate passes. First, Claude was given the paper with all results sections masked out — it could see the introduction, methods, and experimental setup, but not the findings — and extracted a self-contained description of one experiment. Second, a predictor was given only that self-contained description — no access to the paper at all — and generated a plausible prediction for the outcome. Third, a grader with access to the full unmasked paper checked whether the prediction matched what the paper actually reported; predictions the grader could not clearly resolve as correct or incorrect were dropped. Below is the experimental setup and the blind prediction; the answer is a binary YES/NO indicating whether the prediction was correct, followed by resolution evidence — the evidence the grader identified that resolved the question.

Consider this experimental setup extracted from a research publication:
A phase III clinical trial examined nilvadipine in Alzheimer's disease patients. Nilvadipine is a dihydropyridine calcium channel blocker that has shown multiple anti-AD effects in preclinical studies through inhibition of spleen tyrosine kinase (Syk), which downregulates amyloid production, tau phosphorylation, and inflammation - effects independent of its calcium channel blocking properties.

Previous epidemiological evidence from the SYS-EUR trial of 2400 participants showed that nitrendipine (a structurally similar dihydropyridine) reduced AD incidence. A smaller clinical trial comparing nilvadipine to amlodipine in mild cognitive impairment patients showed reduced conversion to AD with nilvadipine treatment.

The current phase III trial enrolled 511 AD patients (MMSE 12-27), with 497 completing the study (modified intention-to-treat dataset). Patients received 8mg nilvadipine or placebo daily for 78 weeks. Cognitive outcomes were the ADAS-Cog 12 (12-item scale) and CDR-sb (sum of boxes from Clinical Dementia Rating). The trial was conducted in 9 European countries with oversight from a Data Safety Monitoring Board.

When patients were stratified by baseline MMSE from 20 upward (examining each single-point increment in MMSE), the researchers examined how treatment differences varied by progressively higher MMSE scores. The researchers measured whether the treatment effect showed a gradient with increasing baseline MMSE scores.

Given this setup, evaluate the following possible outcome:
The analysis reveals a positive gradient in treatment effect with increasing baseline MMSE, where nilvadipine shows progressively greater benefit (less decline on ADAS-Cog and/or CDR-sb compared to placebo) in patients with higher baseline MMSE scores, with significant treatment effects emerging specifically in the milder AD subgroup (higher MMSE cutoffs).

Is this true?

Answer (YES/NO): YES